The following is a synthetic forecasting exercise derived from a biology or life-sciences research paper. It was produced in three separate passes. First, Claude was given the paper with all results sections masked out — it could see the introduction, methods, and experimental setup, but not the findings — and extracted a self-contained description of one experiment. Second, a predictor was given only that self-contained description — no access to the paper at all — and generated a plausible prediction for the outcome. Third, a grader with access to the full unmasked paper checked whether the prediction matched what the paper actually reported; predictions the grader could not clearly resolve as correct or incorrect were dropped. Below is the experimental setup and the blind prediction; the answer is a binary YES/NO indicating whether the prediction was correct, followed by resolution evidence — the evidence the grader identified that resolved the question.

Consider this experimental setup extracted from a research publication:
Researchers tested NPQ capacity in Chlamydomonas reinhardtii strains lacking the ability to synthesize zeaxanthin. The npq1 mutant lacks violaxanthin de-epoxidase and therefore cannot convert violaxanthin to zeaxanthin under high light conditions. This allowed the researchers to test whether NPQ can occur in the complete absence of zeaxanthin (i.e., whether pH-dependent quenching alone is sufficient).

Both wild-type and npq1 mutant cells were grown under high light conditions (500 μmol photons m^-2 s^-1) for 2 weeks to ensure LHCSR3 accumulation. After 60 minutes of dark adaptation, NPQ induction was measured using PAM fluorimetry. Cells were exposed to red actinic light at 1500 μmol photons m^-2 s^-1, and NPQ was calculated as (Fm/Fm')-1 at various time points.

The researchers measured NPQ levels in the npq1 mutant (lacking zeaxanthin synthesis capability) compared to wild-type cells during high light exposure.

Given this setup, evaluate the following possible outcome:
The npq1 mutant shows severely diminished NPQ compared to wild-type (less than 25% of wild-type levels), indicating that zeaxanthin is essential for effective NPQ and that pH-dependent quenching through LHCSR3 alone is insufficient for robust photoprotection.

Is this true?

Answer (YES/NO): NO